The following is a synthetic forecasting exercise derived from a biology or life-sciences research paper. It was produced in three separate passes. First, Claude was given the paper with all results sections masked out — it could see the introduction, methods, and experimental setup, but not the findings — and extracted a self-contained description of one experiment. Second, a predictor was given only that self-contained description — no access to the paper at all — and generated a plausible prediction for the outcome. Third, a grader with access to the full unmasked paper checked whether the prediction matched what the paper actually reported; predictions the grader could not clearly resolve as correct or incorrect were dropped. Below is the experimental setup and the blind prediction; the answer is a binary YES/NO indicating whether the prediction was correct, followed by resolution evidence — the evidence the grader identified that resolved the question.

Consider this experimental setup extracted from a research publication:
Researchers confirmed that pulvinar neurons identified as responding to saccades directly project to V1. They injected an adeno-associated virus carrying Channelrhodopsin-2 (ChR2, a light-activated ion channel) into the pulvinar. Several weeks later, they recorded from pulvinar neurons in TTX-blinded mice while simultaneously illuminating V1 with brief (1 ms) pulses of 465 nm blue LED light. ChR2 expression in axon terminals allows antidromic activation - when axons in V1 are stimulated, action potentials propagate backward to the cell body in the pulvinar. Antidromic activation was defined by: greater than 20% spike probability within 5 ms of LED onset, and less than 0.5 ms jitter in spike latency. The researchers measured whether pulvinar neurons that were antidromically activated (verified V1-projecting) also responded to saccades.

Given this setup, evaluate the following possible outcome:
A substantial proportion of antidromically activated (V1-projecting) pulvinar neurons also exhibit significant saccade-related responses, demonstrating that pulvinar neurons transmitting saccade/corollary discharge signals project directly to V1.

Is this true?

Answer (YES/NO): YES